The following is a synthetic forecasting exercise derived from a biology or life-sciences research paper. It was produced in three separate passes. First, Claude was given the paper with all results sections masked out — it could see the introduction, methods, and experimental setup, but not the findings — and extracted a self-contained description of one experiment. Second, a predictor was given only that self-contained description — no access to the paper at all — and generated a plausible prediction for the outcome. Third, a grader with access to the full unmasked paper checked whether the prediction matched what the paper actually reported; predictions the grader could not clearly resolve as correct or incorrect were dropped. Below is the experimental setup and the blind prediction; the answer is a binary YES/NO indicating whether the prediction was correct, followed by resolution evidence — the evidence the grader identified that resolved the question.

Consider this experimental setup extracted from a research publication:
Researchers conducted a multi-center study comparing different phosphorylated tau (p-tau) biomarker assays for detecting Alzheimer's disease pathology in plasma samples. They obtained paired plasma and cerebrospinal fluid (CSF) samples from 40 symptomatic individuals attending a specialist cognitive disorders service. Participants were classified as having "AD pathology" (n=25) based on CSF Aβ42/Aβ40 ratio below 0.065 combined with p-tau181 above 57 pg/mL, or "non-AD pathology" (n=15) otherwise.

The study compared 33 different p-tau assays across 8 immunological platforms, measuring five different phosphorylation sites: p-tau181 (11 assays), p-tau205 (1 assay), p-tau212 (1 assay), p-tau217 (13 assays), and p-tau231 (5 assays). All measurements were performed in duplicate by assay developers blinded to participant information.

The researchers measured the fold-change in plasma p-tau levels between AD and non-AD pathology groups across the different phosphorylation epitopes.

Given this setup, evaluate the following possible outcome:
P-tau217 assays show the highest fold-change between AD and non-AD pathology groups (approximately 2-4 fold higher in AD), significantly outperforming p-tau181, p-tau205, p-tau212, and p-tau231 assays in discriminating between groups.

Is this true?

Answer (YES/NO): NO